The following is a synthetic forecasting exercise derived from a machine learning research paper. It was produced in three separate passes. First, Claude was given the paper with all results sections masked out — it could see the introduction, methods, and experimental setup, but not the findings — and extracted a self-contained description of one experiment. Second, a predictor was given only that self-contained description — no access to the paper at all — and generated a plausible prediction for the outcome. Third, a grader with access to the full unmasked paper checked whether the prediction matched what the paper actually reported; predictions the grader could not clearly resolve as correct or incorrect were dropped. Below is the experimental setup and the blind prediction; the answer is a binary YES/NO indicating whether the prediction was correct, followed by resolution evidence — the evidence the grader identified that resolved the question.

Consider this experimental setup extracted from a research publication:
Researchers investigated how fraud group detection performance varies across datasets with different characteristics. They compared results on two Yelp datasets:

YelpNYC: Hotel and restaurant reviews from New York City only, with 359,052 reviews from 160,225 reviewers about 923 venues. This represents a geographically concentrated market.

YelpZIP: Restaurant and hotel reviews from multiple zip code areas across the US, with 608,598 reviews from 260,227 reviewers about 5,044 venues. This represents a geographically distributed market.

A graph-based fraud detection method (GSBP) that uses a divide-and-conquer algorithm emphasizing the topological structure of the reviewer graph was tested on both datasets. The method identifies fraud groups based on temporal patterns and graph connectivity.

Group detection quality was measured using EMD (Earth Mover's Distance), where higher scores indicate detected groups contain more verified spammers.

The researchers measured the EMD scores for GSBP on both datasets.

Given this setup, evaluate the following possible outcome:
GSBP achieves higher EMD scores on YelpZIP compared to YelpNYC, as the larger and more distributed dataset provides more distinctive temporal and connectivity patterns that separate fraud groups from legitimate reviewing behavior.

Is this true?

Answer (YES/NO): NO